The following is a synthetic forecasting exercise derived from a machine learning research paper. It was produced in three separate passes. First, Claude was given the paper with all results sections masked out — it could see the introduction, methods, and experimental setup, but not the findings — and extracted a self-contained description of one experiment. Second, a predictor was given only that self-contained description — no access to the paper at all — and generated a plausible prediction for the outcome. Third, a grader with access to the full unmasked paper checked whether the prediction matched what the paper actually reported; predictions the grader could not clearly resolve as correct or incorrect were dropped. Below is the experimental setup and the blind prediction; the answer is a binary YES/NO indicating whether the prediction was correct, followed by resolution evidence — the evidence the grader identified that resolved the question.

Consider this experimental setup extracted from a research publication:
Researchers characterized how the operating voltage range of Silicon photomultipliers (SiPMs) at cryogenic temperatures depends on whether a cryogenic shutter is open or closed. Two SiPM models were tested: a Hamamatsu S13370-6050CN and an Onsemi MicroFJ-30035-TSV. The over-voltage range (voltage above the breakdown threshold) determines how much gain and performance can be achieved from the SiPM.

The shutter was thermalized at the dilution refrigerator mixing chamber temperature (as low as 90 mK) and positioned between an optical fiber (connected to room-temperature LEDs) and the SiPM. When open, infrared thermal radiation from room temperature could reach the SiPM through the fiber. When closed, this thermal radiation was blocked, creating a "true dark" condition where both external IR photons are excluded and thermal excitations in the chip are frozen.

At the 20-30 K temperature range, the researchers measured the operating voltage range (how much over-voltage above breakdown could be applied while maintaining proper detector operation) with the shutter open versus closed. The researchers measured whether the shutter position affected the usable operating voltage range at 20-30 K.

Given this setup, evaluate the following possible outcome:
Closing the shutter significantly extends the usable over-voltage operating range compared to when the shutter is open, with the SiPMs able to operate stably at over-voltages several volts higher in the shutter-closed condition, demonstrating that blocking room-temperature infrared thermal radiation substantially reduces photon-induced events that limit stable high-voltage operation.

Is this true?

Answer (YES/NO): NO